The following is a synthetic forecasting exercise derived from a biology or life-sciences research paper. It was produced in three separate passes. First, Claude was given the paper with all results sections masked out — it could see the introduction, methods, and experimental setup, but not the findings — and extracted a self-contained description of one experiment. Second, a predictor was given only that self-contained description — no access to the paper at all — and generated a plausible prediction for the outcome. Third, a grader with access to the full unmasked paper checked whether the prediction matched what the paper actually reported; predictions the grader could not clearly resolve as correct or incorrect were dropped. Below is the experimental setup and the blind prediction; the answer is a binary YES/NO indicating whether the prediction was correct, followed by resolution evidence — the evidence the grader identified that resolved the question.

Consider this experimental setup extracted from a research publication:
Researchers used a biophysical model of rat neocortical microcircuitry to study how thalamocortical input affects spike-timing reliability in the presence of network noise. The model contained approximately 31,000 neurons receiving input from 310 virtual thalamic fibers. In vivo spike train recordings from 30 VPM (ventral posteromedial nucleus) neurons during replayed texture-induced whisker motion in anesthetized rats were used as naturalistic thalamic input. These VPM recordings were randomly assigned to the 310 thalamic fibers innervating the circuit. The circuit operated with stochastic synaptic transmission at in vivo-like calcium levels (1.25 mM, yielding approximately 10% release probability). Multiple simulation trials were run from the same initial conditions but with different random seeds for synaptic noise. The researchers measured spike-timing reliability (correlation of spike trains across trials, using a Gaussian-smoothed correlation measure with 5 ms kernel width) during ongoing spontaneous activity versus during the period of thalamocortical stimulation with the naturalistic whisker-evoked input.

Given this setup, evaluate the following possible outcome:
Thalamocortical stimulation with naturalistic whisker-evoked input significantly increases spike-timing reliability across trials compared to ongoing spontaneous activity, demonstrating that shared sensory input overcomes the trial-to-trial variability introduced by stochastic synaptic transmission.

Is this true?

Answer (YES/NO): YES